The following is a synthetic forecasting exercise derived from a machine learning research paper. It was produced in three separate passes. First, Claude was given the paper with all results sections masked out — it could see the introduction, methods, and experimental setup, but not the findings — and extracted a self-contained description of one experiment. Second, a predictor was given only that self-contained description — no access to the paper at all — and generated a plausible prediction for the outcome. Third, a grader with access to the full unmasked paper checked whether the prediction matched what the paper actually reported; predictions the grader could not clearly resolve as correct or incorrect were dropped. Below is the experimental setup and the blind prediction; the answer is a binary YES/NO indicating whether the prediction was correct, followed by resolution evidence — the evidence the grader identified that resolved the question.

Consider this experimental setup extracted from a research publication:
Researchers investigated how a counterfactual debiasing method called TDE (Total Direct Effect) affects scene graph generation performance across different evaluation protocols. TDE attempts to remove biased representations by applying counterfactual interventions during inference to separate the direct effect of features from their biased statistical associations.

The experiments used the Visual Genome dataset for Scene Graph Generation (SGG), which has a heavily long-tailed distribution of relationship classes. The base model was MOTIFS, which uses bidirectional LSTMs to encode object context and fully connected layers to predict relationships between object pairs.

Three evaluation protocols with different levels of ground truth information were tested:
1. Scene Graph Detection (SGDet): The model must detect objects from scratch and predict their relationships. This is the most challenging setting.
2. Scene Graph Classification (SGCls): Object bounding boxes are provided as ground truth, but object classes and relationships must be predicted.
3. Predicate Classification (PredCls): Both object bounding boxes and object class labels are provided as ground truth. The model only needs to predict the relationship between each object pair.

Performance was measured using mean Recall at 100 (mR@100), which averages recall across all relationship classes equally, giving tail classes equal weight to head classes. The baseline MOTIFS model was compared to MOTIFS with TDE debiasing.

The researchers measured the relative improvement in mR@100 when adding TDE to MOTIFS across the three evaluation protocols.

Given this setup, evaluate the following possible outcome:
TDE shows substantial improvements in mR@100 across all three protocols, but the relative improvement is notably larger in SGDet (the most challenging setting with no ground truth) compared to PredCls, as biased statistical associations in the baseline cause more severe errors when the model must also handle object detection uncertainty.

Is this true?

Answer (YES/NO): NO